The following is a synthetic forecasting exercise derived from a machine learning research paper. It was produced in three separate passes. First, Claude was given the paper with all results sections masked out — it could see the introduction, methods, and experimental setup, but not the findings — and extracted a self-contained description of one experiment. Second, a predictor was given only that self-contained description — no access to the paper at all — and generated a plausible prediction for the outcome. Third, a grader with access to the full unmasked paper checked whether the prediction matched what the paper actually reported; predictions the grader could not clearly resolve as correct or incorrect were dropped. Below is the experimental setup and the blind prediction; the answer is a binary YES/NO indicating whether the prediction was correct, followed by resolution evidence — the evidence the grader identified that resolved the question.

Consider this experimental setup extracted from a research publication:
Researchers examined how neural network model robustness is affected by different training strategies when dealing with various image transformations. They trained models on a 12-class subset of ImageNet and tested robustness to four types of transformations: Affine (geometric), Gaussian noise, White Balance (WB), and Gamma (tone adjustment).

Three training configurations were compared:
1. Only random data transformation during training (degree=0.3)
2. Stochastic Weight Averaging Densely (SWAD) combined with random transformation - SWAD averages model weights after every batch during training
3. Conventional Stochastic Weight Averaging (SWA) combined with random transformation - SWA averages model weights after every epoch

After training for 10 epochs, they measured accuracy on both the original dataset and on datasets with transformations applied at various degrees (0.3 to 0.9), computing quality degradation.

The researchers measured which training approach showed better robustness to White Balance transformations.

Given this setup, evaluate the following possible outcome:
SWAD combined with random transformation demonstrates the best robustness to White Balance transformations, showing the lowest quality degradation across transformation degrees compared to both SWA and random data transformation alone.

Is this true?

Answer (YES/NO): YES